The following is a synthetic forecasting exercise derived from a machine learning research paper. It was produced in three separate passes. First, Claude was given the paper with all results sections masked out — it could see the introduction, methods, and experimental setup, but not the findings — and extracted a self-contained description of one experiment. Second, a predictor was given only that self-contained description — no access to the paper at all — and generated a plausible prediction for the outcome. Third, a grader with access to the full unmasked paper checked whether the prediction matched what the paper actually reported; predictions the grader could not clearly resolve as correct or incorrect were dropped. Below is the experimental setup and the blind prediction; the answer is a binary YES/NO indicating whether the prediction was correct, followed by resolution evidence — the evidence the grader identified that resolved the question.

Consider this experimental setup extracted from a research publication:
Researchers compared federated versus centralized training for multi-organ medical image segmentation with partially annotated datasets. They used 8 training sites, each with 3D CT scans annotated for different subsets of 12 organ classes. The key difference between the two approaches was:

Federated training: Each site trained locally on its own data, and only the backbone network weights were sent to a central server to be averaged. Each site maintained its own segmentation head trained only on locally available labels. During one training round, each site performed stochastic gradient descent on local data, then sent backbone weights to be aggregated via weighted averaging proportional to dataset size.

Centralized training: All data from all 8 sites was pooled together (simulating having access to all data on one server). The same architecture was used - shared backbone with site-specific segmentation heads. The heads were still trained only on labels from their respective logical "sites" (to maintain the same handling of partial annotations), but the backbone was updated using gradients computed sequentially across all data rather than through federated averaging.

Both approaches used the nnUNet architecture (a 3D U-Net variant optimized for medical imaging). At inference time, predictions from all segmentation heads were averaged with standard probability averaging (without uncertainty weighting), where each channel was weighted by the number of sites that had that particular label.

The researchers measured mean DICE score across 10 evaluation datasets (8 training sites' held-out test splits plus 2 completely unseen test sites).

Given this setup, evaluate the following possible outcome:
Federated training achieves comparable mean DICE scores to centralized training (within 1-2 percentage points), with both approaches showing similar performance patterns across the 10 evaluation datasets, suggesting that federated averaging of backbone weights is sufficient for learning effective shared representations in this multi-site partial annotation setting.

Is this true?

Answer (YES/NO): YES